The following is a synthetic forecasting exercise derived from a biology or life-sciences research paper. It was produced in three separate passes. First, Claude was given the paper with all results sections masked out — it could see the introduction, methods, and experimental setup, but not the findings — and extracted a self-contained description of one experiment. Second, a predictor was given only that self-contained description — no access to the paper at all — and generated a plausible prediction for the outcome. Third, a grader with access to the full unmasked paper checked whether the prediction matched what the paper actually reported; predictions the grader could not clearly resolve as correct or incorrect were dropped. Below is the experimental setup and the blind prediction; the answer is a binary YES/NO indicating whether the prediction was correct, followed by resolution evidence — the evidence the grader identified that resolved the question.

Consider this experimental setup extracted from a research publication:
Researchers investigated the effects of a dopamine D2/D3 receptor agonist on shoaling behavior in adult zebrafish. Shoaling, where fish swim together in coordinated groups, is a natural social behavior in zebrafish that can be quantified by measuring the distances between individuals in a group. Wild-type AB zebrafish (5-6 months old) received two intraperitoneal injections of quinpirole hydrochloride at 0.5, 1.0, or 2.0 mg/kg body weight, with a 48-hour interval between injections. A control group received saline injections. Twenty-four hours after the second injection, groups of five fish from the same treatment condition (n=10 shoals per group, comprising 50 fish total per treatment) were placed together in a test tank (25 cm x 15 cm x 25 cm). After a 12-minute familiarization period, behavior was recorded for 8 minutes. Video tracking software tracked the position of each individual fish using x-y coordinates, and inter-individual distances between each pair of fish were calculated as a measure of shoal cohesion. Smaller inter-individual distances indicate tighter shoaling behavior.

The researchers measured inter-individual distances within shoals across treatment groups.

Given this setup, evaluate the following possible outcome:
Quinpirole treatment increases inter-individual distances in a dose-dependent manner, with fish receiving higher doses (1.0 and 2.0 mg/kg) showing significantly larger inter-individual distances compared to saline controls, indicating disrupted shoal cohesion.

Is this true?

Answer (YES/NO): NO